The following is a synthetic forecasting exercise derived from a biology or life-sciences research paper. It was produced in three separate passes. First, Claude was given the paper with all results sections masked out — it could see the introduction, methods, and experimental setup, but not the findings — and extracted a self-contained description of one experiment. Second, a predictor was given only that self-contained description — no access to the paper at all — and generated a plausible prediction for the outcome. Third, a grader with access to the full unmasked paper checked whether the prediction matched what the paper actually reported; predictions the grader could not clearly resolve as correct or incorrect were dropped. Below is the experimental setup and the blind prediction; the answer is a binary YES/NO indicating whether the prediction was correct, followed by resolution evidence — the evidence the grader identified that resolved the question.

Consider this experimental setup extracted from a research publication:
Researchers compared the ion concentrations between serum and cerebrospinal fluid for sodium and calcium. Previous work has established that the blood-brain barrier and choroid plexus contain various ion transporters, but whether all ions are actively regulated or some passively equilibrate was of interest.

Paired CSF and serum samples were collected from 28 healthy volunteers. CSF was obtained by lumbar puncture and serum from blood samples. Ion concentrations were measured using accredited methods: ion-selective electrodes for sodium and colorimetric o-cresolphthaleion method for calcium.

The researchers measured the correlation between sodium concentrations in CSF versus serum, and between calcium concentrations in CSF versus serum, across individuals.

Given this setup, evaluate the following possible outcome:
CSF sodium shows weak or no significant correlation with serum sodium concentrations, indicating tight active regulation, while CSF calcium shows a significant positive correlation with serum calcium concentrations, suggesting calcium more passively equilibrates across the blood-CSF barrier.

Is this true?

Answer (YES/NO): NO